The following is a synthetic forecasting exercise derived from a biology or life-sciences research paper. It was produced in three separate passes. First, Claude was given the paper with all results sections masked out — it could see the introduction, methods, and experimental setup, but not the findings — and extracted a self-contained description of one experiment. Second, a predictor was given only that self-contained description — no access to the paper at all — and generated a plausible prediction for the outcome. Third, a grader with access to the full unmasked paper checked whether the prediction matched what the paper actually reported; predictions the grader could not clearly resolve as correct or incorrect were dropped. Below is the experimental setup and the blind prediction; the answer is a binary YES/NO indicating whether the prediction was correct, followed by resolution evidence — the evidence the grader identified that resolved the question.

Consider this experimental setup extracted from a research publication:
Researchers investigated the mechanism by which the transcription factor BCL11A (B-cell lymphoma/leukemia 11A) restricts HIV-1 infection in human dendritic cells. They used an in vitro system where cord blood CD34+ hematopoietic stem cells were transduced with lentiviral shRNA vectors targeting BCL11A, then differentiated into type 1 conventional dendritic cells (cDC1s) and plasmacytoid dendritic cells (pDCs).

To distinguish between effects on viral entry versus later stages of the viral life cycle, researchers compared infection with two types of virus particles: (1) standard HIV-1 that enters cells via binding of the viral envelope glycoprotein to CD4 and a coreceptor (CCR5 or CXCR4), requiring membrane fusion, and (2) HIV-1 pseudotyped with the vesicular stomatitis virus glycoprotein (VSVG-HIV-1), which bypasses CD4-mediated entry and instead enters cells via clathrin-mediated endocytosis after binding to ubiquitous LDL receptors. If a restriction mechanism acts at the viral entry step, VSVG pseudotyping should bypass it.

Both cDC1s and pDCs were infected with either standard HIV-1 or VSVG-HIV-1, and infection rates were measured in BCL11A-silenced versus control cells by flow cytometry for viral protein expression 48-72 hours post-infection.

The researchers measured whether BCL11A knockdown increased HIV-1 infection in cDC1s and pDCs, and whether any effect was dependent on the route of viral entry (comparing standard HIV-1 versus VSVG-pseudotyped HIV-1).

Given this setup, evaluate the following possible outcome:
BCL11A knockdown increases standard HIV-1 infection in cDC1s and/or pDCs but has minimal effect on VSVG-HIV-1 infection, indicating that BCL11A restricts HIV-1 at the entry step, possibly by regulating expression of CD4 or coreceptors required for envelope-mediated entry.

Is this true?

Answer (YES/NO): YES